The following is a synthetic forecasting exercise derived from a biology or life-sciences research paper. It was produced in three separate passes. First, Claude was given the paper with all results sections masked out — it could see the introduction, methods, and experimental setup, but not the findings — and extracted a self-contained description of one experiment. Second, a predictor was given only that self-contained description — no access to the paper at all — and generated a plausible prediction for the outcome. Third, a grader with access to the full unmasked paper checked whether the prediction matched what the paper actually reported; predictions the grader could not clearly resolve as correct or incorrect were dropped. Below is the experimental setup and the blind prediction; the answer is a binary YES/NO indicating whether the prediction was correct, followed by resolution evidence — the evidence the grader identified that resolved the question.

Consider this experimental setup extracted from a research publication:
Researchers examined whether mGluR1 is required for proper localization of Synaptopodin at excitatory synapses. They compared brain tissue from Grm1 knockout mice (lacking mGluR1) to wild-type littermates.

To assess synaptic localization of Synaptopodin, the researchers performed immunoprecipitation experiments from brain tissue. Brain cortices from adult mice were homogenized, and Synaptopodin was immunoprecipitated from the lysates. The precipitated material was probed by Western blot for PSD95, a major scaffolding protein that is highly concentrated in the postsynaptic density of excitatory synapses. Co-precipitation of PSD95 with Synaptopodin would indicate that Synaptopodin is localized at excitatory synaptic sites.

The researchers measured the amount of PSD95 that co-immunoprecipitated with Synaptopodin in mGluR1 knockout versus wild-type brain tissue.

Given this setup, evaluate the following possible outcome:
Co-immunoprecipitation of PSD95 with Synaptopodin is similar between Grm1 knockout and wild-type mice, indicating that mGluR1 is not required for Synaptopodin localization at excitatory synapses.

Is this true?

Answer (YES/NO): NO